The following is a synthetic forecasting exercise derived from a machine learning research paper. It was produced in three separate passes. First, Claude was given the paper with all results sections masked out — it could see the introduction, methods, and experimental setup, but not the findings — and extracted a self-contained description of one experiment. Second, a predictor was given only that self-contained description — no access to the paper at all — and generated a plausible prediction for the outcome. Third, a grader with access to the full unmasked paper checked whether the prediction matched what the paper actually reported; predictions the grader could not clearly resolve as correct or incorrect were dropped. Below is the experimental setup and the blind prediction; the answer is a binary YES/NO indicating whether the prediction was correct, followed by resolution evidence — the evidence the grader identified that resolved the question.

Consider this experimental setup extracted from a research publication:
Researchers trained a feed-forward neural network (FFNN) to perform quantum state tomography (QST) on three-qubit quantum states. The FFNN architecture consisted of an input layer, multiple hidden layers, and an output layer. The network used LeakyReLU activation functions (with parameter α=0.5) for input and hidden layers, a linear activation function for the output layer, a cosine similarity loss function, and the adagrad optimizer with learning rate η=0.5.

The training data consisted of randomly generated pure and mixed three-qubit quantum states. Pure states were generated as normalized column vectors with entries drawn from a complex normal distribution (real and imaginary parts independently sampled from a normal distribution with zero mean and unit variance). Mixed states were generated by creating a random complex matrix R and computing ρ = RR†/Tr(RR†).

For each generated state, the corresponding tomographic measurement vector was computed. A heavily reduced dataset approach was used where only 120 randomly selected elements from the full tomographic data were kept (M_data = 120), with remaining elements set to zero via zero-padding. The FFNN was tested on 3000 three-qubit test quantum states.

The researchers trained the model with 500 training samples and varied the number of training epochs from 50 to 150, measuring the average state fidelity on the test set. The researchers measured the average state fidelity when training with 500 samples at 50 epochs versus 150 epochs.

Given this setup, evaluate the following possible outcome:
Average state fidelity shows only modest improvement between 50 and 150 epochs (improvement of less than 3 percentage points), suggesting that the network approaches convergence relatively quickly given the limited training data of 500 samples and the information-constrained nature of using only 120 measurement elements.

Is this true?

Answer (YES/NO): NO